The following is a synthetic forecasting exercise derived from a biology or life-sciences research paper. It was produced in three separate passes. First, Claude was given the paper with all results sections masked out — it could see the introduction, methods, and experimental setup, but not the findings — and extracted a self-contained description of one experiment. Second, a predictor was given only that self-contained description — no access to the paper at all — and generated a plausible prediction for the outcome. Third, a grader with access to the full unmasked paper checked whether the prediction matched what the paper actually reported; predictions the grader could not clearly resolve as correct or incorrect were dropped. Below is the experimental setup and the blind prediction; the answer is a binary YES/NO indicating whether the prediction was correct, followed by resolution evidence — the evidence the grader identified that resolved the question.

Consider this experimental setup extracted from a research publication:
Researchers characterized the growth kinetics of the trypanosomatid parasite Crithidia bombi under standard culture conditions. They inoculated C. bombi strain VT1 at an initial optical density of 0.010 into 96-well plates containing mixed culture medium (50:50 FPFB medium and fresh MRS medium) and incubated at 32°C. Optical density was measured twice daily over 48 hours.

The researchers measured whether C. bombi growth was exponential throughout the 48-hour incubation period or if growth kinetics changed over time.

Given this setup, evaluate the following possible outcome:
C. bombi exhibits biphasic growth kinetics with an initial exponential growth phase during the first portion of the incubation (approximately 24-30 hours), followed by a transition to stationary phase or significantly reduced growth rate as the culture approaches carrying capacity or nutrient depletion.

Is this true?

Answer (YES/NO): YES